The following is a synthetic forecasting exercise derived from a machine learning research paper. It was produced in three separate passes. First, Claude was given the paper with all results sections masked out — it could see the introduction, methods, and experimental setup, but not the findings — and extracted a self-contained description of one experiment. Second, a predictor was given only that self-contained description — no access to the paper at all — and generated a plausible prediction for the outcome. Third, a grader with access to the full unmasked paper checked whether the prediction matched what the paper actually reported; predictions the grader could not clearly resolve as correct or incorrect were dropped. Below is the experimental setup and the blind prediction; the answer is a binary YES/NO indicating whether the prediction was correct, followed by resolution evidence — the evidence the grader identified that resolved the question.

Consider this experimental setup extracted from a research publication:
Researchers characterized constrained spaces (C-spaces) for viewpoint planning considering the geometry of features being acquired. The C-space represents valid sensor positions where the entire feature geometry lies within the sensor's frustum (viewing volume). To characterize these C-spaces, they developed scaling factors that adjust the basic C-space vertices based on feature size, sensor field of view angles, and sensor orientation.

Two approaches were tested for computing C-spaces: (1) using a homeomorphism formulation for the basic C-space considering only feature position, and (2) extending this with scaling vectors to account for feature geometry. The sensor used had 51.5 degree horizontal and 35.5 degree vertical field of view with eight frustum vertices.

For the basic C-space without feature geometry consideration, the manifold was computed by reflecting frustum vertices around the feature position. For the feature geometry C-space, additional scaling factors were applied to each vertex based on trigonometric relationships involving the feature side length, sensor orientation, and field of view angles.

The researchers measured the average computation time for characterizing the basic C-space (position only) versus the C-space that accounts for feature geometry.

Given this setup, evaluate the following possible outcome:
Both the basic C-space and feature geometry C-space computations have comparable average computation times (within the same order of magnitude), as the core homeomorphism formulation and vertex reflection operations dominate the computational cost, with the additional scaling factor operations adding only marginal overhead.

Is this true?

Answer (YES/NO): YES